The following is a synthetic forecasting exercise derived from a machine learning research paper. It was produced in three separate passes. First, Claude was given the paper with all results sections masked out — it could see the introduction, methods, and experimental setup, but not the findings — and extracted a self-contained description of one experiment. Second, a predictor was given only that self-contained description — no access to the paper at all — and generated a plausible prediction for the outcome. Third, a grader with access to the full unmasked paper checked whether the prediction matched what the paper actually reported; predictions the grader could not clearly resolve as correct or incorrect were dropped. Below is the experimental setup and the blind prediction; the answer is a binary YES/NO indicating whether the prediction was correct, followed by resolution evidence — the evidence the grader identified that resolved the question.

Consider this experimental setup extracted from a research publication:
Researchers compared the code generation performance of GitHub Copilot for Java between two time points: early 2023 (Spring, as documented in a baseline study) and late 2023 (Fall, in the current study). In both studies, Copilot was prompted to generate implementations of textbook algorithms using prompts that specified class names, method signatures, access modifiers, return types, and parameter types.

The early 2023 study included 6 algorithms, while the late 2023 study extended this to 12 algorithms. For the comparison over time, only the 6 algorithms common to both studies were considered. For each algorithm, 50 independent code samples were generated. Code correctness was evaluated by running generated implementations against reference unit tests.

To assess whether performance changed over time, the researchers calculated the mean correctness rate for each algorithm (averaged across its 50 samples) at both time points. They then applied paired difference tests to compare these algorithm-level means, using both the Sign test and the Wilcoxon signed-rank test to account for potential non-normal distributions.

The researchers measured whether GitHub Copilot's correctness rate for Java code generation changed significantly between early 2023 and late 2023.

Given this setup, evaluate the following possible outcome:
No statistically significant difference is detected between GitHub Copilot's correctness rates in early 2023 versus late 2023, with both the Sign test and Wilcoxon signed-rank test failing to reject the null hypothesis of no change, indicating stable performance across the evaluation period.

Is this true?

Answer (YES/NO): YES